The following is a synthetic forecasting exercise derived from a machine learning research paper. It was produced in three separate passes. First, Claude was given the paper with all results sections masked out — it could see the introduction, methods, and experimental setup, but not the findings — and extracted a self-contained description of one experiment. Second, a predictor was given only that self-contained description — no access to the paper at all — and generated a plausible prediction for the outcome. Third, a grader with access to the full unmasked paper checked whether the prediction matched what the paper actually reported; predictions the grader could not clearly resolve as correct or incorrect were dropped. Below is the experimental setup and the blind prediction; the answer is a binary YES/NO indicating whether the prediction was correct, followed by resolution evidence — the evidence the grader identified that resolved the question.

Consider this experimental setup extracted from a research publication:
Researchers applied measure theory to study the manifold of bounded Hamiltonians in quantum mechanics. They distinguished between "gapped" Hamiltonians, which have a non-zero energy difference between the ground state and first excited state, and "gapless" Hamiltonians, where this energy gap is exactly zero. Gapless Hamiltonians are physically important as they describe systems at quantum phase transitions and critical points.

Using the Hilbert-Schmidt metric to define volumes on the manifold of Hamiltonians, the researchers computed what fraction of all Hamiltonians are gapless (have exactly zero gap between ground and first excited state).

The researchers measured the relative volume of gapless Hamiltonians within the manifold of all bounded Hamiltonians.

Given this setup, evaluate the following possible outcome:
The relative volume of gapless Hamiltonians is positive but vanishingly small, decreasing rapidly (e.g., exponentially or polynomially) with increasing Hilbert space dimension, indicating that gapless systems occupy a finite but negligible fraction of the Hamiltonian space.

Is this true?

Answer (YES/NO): NO